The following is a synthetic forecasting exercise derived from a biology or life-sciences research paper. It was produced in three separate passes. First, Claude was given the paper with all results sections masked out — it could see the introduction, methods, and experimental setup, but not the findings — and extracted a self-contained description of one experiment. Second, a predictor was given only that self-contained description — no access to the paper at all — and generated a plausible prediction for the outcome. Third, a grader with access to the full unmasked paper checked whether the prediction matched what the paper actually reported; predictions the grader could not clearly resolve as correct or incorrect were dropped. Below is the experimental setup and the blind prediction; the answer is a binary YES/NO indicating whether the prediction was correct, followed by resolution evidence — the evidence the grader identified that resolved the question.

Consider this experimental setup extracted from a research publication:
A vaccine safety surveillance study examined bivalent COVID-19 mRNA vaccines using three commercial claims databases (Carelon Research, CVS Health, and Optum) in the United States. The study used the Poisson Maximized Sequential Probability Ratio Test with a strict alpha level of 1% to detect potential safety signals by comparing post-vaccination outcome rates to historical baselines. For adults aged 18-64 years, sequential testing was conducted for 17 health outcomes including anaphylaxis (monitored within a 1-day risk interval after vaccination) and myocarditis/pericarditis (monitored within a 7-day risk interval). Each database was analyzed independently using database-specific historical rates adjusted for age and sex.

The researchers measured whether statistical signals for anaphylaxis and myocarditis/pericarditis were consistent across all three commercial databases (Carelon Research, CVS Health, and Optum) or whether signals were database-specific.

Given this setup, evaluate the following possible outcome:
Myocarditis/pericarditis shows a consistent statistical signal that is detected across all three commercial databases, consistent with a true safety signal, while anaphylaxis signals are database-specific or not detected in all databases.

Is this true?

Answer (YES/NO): NO